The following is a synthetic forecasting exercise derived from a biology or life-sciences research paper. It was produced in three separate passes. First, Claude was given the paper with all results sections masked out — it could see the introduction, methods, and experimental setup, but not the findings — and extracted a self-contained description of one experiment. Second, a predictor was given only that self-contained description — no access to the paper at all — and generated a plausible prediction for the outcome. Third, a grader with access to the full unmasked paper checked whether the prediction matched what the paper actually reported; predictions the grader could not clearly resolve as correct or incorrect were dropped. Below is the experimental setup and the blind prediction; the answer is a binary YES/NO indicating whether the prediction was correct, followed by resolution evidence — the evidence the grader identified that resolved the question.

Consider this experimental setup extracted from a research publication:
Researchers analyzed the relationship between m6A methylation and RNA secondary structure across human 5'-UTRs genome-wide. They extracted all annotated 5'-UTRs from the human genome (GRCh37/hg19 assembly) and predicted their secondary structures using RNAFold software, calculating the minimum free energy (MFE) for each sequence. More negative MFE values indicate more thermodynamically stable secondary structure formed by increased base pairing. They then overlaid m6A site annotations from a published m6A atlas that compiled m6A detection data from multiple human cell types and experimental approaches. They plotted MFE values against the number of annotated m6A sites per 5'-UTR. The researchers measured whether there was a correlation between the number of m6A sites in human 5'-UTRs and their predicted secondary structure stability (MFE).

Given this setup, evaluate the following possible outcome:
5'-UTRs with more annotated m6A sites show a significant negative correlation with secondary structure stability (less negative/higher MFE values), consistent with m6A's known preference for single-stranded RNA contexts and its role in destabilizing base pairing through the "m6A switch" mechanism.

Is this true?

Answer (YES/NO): NO